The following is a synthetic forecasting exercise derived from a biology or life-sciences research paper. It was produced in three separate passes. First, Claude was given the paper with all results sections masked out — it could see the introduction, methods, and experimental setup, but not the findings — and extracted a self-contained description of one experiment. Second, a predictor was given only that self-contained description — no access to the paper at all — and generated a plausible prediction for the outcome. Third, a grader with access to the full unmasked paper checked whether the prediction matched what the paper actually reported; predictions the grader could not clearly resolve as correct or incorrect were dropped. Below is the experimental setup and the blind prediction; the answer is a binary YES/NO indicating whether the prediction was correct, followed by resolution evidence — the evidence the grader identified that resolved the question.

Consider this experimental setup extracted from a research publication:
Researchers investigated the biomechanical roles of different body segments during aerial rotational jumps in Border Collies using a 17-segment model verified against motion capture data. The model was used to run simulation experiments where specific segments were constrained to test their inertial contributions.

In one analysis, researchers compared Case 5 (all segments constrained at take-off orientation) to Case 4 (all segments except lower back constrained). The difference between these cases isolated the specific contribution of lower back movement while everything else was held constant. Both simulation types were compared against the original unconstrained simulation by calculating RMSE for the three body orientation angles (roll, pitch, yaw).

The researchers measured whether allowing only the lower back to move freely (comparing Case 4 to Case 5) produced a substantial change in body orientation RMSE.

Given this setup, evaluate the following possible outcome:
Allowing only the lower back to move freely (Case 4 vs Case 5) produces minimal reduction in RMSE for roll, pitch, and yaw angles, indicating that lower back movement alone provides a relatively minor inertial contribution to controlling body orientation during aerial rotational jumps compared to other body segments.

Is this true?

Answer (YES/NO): NO